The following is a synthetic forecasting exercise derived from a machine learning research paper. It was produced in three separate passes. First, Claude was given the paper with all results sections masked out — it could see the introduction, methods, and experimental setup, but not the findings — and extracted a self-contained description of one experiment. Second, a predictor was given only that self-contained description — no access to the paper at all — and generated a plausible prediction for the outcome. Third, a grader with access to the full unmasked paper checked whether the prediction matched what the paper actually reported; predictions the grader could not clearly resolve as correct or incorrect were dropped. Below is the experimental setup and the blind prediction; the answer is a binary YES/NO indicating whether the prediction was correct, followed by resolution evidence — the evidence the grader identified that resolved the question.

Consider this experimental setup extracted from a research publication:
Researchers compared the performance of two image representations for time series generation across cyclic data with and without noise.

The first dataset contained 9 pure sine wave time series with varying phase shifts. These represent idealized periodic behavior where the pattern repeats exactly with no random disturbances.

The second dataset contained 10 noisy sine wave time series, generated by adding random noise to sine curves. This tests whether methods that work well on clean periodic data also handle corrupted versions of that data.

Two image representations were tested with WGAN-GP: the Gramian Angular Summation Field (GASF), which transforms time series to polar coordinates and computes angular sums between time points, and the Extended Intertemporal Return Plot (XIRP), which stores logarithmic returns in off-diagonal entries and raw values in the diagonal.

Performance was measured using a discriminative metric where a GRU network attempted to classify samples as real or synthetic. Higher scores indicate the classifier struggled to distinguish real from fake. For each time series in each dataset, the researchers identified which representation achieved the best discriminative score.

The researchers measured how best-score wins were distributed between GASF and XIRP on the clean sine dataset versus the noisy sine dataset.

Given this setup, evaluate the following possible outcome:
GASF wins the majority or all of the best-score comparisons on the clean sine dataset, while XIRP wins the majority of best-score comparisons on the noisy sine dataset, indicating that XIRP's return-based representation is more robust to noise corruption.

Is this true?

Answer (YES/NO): NO